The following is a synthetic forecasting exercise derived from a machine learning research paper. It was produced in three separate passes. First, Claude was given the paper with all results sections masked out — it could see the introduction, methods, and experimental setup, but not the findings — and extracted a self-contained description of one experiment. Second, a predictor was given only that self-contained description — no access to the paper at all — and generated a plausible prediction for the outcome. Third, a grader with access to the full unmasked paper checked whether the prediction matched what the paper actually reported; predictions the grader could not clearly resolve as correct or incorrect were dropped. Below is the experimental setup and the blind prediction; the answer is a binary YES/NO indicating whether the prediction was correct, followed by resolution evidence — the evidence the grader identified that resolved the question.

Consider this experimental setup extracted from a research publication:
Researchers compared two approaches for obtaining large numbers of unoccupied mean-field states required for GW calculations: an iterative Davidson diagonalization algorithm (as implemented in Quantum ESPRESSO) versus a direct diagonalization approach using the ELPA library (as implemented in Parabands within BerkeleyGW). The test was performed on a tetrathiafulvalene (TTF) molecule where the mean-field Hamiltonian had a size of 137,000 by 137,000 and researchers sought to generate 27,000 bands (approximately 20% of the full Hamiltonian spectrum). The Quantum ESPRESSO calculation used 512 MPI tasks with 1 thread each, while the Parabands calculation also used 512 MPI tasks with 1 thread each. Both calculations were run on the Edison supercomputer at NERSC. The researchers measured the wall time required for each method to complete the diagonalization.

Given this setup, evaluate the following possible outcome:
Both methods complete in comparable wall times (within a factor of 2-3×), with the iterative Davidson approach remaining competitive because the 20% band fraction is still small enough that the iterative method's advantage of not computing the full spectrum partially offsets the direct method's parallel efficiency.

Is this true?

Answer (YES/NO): NO